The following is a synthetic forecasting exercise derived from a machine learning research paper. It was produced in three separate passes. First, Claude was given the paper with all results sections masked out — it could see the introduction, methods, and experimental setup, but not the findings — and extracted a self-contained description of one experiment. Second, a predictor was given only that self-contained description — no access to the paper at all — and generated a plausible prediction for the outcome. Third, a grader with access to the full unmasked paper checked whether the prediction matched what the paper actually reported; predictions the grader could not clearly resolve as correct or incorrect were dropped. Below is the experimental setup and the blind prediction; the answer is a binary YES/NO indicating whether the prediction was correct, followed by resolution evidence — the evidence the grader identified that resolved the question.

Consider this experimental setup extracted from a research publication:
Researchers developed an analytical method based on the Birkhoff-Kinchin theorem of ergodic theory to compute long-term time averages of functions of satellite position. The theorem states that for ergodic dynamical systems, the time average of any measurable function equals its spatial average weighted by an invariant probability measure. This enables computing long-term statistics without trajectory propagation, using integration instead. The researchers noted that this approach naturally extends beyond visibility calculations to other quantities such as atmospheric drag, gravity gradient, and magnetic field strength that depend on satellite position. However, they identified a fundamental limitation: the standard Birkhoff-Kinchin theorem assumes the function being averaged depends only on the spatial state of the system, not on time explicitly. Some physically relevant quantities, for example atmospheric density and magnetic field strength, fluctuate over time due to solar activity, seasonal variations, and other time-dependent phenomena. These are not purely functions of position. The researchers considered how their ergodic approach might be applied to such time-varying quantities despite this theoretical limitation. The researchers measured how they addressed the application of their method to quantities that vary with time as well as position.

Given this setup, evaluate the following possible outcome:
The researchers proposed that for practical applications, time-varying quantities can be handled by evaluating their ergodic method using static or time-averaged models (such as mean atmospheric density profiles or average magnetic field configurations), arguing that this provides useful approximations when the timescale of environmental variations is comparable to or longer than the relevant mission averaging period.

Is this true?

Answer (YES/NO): NO